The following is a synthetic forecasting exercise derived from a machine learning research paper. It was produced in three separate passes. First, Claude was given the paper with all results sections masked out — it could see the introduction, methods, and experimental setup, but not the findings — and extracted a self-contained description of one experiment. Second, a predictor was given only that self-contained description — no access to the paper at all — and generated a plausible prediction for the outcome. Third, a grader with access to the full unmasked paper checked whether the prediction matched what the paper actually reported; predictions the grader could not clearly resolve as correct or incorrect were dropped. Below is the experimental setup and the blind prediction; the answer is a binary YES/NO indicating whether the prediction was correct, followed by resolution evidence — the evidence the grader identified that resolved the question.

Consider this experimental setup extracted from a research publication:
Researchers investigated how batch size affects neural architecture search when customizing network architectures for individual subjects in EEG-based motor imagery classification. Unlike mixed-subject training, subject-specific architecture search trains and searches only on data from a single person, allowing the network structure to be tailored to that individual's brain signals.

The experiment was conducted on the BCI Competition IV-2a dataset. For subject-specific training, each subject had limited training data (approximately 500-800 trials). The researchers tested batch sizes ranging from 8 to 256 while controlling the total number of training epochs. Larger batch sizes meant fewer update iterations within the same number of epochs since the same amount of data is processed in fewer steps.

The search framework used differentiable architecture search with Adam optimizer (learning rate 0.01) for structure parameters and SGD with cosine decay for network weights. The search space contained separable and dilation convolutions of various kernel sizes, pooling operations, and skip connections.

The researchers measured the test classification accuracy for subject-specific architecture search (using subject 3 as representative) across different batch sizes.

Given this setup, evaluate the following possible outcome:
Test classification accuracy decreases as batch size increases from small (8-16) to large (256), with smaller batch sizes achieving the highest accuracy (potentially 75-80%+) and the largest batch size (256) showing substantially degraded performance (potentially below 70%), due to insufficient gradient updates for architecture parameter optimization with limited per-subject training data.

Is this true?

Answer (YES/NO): NO